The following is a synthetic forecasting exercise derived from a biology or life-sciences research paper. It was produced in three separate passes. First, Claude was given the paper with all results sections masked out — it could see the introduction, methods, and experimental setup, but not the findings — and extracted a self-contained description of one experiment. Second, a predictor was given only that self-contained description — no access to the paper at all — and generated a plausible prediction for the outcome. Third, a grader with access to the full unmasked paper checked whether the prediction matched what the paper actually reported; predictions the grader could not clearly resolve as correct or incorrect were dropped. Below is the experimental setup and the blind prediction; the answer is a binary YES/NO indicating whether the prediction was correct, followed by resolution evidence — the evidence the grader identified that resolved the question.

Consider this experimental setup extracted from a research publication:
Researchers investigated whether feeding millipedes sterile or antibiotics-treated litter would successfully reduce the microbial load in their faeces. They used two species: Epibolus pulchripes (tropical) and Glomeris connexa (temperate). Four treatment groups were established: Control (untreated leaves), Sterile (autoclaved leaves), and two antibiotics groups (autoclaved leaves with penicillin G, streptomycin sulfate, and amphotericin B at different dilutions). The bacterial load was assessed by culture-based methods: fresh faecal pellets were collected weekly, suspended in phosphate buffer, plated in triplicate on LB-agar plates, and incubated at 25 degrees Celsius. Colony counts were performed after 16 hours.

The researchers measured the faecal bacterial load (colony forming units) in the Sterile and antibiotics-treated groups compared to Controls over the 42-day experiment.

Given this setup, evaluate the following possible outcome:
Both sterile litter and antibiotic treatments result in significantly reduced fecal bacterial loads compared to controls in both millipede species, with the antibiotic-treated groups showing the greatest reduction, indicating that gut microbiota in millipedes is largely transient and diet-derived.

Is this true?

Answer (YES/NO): NO